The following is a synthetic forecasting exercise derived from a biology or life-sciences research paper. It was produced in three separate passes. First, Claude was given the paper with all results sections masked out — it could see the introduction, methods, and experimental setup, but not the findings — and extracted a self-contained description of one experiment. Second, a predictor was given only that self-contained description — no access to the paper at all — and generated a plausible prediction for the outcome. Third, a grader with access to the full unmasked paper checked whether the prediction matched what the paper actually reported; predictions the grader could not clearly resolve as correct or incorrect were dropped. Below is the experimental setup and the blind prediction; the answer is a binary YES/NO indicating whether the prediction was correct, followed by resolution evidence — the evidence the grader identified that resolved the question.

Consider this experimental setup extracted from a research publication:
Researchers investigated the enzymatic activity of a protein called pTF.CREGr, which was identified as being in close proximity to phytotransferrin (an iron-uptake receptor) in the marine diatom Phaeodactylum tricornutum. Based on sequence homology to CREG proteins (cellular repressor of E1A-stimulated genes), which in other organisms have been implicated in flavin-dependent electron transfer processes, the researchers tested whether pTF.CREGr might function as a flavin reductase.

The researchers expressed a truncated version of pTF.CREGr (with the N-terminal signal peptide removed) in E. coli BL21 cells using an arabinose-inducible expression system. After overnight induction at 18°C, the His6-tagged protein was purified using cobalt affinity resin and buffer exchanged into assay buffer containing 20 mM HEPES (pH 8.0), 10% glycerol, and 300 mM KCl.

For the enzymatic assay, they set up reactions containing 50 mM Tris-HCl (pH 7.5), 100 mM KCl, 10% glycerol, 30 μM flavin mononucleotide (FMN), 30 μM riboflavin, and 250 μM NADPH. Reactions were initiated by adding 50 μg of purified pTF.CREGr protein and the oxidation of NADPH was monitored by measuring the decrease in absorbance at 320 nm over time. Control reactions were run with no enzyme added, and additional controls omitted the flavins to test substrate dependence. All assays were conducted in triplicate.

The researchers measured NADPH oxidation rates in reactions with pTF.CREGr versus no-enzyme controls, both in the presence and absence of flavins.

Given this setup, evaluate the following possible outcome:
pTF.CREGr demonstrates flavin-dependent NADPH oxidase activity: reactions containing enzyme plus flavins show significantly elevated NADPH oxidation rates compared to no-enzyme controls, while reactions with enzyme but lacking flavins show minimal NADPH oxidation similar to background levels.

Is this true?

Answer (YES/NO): YES